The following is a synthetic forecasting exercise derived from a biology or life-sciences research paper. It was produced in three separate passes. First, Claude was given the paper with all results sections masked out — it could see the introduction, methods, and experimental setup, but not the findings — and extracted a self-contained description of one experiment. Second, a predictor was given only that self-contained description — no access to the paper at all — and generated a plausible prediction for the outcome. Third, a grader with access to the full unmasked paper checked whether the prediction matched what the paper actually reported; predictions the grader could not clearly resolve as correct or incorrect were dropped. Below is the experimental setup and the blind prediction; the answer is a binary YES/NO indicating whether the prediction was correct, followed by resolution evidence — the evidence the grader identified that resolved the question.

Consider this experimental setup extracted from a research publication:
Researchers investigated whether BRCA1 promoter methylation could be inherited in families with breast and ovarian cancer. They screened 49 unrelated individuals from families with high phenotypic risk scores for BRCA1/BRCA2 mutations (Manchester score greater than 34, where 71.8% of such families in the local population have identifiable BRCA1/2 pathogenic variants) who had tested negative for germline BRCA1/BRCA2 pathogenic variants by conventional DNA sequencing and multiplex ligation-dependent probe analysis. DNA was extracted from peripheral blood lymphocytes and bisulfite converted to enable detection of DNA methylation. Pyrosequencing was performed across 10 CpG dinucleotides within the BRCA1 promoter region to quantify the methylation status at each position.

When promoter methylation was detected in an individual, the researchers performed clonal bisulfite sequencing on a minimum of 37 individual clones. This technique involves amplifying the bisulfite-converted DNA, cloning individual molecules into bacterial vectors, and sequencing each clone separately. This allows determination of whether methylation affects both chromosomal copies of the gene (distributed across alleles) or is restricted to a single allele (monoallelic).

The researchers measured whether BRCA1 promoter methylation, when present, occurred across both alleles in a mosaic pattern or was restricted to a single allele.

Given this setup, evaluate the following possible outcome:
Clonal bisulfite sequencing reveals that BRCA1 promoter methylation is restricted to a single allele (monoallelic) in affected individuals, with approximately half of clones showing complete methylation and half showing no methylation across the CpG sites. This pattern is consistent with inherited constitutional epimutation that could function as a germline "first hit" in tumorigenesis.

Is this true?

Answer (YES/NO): YES